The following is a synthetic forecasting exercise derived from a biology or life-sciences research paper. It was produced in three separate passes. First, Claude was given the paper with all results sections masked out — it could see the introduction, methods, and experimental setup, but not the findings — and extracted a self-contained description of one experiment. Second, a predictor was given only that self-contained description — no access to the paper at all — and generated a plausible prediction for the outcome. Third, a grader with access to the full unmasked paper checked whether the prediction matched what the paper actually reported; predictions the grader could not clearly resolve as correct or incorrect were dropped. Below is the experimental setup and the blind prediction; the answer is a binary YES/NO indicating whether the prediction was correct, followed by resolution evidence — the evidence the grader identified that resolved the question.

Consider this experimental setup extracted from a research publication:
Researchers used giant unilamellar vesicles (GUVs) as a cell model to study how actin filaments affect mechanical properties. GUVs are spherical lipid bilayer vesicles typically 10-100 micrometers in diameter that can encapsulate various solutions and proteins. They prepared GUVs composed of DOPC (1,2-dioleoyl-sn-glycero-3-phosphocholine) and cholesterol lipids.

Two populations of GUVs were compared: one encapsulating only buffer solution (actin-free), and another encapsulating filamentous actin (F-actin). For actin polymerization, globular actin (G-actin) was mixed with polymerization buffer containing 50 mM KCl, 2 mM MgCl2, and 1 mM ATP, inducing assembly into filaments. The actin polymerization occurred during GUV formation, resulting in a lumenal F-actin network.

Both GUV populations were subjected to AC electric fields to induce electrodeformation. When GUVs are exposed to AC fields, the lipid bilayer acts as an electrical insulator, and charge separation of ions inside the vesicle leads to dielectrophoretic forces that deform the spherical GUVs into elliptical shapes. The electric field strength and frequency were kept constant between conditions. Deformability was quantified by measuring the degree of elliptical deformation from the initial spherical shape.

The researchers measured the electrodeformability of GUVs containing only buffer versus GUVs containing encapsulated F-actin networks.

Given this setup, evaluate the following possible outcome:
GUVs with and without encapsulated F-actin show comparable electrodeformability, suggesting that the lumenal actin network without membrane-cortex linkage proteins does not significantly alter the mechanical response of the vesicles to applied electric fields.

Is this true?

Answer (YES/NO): NO